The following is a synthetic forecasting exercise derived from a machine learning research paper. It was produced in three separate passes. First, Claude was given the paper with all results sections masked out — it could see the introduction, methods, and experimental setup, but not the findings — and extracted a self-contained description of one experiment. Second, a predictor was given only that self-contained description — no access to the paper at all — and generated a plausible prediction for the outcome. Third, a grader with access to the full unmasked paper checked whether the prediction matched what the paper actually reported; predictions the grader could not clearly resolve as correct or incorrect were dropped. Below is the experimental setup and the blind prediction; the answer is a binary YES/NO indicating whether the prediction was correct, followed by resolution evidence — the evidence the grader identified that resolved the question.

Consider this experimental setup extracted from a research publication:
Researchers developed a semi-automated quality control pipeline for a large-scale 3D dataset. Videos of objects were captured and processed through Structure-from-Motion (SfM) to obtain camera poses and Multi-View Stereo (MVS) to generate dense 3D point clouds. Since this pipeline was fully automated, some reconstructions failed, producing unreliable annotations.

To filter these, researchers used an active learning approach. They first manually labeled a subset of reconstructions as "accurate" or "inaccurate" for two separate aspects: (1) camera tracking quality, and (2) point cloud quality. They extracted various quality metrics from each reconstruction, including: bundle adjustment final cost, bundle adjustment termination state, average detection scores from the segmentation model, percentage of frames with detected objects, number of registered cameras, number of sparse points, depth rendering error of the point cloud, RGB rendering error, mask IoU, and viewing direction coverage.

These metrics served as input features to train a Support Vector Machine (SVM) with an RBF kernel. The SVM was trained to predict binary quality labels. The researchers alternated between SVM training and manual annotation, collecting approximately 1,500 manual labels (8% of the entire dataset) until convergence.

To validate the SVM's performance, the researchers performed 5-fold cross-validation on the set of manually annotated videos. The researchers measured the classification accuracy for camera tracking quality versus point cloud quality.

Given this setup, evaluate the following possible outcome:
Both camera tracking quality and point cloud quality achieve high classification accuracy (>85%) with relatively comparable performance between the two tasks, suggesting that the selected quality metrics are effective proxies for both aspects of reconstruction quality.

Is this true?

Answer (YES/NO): NO